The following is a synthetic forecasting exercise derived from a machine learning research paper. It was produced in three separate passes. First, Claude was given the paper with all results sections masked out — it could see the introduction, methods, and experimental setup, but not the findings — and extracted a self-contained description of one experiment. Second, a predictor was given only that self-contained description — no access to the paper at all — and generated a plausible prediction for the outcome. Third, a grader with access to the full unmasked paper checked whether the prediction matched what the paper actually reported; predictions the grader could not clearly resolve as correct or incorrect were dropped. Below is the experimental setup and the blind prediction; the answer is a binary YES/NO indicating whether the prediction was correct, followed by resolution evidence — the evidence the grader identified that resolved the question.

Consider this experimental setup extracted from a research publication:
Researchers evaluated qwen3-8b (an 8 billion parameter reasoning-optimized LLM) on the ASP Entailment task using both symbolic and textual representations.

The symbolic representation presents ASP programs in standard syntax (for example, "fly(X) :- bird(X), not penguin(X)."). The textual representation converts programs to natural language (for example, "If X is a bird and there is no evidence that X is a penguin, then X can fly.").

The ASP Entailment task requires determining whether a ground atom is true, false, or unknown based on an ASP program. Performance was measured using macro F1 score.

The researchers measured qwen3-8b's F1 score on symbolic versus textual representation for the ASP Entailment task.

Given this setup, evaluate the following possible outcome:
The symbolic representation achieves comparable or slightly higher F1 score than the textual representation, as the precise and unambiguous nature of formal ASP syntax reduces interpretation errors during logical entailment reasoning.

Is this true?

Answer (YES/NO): NO